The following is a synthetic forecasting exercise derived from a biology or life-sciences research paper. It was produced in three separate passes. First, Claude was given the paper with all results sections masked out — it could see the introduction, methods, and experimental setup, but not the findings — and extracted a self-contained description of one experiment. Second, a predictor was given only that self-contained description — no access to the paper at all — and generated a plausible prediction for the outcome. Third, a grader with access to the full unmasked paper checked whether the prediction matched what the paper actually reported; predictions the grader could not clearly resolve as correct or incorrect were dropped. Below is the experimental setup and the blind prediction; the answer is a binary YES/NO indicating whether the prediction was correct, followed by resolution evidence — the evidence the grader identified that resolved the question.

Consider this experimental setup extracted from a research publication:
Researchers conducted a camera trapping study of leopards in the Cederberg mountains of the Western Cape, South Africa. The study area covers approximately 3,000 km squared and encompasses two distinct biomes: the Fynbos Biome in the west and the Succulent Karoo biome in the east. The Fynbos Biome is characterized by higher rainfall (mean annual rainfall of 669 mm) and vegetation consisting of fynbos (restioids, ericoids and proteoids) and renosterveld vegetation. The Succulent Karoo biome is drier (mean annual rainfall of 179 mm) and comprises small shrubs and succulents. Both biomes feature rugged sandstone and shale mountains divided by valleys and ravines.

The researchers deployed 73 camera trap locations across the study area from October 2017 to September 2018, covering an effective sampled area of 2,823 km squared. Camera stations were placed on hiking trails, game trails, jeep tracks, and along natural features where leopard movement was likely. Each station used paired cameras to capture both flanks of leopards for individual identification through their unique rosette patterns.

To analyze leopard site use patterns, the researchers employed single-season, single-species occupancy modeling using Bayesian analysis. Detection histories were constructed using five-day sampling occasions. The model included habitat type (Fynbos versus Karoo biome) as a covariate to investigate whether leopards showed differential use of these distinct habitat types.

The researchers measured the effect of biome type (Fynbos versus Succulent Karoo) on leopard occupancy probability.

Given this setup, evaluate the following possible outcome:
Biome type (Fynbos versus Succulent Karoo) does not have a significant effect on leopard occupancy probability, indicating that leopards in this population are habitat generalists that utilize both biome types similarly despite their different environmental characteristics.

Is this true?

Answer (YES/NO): YES